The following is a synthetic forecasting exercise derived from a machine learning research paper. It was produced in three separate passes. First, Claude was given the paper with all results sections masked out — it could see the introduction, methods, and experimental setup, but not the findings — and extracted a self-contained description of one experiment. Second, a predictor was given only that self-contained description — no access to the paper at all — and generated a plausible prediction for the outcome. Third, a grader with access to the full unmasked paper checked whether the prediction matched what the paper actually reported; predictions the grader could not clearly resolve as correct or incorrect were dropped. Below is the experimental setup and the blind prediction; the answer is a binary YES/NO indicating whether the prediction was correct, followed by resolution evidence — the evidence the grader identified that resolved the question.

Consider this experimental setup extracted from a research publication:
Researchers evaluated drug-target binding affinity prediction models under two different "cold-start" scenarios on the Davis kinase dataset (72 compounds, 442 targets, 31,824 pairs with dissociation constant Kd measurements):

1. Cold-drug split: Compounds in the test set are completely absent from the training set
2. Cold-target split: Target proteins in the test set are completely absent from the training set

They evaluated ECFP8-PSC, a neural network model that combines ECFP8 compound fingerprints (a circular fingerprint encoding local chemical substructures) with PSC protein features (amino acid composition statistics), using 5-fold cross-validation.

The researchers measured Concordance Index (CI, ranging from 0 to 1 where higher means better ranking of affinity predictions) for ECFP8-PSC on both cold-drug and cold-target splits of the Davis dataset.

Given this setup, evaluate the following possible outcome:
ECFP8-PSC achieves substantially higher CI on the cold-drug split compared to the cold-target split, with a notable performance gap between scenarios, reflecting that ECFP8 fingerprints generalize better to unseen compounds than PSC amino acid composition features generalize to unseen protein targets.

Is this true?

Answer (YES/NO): NO